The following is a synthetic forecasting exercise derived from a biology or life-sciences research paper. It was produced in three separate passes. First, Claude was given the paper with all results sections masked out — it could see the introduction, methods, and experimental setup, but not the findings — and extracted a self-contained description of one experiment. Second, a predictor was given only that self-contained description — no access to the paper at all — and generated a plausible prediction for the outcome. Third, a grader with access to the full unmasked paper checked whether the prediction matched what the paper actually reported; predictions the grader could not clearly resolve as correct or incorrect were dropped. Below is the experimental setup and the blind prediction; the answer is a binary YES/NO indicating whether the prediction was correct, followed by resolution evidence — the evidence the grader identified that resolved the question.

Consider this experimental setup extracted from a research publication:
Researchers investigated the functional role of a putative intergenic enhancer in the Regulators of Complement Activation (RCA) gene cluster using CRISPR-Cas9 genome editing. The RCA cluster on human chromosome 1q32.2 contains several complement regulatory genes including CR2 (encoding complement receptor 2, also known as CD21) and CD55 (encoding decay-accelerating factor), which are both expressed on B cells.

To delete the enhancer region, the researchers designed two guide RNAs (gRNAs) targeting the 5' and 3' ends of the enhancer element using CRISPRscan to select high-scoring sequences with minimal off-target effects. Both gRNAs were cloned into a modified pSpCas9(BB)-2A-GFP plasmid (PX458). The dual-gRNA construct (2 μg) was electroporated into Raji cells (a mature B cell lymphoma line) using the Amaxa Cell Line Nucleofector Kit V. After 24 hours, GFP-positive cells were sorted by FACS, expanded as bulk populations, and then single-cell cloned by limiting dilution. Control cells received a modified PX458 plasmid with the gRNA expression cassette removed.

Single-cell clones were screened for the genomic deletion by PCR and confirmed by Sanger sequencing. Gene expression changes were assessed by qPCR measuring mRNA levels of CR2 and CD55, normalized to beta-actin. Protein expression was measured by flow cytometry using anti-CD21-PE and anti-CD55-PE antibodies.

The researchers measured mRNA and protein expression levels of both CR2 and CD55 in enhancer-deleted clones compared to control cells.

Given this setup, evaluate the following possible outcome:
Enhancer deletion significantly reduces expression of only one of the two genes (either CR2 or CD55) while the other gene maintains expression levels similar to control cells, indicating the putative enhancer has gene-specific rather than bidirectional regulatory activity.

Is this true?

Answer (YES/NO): NO